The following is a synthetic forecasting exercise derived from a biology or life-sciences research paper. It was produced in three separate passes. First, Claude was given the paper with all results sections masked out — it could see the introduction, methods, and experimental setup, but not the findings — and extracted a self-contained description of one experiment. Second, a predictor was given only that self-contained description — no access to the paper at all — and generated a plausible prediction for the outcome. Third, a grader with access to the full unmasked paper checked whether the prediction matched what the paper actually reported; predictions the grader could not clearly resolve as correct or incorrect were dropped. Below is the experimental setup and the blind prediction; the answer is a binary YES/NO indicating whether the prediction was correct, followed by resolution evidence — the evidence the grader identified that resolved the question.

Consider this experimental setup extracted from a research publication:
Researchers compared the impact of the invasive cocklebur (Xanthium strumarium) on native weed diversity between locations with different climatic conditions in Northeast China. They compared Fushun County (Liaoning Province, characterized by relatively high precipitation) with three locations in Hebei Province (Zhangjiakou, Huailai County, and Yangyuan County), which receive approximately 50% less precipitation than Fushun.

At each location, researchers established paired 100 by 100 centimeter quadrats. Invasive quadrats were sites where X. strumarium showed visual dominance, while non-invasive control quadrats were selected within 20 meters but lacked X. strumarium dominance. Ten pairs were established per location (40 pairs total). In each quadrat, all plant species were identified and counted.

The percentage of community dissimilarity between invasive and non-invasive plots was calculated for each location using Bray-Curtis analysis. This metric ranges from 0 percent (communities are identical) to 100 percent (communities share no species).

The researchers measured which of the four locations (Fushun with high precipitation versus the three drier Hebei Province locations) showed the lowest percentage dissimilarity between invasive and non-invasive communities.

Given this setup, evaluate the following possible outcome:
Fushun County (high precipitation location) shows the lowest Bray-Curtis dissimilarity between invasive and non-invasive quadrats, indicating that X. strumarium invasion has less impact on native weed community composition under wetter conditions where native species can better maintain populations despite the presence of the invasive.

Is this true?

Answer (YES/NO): YES